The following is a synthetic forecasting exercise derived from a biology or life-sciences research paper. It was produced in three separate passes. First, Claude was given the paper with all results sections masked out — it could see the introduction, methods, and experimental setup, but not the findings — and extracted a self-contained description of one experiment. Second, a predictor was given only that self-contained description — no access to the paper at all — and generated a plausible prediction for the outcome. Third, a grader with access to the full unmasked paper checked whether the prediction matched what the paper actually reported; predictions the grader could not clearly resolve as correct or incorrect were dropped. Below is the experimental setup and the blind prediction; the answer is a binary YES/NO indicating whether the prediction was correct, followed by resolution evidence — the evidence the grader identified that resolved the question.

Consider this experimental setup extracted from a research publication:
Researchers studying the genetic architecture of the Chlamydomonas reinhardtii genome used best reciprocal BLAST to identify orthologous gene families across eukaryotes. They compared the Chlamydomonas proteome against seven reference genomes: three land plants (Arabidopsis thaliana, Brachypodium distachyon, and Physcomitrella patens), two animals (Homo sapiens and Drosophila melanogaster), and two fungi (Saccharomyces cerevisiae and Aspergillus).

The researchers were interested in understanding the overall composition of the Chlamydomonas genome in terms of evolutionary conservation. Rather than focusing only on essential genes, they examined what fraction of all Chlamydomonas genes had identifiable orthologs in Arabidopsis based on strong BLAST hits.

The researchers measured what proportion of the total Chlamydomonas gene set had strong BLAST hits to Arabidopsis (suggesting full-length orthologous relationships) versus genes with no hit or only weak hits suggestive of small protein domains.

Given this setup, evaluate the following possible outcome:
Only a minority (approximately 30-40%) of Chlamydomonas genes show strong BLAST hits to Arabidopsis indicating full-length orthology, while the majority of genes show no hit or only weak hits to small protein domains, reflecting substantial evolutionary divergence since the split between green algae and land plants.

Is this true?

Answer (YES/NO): YES